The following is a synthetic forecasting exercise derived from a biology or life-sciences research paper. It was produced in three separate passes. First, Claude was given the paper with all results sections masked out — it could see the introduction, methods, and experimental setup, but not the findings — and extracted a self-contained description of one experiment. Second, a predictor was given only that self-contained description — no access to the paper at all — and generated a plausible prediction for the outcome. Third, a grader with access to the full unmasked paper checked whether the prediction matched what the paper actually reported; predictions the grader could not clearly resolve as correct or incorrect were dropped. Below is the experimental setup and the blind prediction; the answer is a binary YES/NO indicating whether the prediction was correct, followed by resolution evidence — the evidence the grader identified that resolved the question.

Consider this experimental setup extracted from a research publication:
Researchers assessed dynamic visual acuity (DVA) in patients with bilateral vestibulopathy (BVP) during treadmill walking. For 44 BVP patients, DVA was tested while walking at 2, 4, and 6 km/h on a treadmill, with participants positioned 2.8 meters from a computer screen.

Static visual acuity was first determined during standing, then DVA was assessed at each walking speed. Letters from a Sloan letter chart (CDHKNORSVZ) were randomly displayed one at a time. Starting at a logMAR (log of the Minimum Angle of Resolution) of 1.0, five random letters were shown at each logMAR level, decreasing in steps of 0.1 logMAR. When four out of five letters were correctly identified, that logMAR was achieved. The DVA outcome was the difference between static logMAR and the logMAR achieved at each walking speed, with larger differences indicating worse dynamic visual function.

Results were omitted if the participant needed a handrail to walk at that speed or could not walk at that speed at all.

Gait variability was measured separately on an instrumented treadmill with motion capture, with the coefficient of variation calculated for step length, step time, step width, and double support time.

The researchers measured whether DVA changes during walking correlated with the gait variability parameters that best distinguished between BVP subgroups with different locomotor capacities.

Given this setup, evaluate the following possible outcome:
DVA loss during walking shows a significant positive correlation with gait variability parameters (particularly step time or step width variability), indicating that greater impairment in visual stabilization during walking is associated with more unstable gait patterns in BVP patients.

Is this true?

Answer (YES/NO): NO